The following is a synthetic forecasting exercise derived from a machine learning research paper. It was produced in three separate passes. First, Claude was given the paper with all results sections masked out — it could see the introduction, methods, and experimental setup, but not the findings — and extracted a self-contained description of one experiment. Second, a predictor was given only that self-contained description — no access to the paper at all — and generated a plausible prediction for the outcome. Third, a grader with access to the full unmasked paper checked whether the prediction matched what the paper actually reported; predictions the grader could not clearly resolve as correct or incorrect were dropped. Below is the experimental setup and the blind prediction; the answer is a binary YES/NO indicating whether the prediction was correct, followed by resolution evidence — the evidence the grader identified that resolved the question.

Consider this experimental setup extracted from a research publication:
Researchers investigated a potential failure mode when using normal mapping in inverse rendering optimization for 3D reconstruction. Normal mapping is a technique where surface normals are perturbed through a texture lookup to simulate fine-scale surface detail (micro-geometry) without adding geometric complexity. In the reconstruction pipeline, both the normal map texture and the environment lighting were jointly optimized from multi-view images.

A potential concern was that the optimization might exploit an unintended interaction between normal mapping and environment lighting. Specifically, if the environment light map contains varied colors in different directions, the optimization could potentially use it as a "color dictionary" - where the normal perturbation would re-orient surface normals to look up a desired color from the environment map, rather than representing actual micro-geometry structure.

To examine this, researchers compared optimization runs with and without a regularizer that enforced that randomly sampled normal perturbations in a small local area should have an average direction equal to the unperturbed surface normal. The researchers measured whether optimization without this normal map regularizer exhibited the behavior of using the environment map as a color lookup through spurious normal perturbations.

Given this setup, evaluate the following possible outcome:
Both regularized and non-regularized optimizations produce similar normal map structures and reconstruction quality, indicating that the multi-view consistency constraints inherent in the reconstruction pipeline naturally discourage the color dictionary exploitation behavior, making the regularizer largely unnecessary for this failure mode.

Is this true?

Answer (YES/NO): NO